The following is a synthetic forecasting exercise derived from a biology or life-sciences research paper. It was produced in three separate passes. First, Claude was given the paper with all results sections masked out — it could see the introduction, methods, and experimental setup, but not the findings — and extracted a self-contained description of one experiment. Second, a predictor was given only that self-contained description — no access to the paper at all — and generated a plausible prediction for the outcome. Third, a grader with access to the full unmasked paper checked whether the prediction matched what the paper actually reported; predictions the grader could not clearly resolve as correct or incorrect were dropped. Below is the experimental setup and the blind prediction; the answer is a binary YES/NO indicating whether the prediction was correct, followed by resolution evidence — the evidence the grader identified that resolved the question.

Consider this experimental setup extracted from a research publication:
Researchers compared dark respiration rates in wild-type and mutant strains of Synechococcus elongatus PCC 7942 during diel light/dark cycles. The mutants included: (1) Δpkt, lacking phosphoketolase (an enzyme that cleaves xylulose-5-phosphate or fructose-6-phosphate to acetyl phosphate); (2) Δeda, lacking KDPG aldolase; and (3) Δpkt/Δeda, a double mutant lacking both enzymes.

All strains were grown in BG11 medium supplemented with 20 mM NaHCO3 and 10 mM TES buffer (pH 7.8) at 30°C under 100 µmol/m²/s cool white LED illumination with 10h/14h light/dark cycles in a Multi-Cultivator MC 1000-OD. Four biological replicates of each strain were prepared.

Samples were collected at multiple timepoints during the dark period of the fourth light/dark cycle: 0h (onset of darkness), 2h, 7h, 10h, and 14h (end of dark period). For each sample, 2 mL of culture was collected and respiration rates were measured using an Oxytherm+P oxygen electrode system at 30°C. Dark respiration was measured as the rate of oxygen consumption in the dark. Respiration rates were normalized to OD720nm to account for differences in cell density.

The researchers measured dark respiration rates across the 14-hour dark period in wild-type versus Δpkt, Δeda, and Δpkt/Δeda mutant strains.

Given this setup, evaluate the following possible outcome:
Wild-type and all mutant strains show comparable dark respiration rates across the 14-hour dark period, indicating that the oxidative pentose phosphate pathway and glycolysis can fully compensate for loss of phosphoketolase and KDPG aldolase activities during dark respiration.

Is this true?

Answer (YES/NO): NO